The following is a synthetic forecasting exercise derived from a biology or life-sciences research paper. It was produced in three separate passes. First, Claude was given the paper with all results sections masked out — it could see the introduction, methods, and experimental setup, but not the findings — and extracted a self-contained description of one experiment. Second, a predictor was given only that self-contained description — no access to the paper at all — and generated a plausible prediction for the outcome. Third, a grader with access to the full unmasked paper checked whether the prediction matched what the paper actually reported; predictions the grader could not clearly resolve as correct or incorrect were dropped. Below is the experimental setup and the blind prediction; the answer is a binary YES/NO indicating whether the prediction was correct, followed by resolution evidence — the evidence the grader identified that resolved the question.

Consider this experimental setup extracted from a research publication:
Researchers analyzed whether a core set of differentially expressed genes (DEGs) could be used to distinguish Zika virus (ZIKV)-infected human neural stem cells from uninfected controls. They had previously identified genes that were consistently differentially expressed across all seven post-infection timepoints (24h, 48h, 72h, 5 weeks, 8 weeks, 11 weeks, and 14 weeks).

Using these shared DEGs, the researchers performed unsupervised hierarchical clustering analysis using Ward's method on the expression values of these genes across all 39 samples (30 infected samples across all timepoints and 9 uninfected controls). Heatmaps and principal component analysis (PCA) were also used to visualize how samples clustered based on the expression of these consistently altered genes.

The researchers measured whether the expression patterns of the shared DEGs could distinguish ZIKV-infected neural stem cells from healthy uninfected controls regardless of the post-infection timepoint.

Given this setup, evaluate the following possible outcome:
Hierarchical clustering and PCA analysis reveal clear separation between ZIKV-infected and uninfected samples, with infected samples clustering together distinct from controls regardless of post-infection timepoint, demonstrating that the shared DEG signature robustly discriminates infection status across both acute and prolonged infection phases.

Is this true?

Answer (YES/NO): YES